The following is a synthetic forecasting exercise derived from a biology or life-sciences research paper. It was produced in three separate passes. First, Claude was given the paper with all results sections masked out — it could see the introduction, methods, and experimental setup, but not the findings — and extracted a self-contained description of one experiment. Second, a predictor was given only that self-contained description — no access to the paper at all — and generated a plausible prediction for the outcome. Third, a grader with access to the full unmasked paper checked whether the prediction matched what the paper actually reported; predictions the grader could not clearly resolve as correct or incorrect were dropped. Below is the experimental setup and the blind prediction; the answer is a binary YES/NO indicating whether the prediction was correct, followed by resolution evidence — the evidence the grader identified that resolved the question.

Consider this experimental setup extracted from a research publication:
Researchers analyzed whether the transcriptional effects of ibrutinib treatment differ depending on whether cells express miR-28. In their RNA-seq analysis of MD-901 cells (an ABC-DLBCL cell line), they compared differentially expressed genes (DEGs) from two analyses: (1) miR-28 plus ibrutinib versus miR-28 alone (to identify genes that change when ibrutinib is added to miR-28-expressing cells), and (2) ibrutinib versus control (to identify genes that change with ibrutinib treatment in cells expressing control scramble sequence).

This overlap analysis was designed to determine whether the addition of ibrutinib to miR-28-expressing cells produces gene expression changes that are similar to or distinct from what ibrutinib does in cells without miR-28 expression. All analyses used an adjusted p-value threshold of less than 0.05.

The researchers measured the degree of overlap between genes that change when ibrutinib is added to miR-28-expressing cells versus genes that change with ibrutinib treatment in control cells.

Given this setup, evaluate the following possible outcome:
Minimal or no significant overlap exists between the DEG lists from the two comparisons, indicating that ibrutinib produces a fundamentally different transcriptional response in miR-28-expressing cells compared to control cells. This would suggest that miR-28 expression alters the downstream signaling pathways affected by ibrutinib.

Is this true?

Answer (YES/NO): YES